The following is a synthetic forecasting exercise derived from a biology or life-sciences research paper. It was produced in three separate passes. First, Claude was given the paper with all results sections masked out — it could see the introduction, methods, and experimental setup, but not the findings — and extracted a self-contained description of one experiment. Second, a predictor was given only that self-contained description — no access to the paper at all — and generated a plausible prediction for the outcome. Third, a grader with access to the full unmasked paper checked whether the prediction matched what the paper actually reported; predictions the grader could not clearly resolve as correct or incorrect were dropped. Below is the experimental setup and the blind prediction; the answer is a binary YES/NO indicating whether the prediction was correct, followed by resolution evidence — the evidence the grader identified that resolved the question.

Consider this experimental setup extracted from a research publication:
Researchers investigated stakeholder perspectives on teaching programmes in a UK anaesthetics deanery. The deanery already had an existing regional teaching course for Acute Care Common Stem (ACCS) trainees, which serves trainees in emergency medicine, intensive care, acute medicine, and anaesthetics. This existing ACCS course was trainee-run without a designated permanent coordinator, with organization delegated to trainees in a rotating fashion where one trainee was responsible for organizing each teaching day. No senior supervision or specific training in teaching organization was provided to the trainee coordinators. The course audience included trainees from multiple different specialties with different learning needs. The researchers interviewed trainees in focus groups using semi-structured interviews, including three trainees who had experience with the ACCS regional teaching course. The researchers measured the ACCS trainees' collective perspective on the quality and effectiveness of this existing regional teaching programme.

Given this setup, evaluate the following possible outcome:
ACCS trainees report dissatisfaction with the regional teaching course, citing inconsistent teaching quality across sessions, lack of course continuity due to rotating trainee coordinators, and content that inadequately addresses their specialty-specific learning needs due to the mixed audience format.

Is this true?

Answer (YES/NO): YES